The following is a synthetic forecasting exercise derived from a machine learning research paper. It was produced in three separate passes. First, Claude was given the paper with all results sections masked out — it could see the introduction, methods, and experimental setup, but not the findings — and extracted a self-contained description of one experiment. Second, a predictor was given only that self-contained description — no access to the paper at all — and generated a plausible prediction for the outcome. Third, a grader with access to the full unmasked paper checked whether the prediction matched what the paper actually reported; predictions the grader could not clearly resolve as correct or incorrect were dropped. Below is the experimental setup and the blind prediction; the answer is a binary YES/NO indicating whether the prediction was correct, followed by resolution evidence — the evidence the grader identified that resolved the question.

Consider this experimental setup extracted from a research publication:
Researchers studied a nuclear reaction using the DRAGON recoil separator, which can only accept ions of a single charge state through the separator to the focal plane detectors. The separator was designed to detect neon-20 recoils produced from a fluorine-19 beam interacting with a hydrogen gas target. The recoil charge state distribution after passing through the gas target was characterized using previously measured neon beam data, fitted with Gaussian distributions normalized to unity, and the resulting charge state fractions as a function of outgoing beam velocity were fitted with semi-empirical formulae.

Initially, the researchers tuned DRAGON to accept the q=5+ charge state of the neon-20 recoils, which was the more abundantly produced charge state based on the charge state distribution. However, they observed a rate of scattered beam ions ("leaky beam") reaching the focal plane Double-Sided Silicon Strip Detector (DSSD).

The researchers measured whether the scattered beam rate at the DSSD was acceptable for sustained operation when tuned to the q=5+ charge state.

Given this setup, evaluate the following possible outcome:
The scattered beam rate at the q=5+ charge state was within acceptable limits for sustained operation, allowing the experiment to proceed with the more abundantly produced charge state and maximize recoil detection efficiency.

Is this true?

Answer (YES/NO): NO